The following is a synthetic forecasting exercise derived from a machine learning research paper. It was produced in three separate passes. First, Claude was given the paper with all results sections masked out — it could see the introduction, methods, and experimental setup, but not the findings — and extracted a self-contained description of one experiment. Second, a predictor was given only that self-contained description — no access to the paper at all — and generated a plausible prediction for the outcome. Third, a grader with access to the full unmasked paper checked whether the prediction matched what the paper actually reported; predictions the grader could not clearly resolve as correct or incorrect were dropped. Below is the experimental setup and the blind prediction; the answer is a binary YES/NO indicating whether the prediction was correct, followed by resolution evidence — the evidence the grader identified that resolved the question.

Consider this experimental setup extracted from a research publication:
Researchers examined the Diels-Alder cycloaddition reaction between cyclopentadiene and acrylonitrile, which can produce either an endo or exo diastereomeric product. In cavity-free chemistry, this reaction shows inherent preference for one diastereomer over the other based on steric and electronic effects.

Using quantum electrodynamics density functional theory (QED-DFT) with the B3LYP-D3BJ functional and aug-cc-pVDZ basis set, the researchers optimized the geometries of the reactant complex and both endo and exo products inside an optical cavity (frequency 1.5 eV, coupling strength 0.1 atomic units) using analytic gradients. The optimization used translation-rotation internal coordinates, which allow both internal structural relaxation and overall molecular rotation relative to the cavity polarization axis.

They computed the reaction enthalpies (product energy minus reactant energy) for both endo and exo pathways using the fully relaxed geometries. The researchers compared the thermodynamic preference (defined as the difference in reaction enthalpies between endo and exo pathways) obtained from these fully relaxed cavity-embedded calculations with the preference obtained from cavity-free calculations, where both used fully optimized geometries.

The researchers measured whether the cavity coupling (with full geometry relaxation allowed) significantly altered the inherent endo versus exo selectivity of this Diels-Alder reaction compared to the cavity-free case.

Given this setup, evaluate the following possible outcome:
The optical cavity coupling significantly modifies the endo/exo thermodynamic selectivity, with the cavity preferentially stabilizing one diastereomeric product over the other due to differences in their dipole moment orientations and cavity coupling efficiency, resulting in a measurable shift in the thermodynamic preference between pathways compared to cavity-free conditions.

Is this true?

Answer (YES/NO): YES